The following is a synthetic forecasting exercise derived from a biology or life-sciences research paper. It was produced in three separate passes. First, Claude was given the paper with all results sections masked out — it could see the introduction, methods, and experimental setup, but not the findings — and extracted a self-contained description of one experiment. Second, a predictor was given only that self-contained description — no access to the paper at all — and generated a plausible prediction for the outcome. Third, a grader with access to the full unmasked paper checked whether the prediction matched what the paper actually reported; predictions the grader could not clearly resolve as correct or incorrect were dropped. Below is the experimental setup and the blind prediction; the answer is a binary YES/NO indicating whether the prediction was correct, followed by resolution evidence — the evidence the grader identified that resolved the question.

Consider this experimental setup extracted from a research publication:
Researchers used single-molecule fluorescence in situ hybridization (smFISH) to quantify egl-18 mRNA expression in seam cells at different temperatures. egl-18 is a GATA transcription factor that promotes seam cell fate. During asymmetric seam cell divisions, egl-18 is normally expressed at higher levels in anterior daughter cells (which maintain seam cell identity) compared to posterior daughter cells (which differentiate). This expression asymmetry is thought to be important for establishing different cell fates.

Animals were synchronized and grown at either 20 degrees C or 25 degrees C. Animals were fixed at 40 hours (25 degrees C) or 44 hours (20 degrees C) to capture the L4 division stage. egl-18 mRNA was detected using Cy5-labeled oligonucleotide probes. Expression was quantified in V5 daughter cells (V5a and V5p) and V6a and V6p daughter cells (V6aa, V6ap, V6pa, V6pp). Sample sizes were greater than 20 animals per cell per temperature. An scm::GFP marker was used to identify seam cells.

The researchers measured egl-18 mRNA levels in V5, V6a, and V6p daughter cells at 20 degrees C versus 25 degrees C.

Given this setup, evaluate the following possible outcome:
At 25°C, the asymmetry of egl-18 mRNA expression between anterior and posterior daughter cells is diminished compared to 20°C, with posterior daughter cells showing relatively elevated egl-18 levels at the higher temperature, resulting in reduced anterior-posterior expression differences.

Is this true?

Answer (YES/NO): NO